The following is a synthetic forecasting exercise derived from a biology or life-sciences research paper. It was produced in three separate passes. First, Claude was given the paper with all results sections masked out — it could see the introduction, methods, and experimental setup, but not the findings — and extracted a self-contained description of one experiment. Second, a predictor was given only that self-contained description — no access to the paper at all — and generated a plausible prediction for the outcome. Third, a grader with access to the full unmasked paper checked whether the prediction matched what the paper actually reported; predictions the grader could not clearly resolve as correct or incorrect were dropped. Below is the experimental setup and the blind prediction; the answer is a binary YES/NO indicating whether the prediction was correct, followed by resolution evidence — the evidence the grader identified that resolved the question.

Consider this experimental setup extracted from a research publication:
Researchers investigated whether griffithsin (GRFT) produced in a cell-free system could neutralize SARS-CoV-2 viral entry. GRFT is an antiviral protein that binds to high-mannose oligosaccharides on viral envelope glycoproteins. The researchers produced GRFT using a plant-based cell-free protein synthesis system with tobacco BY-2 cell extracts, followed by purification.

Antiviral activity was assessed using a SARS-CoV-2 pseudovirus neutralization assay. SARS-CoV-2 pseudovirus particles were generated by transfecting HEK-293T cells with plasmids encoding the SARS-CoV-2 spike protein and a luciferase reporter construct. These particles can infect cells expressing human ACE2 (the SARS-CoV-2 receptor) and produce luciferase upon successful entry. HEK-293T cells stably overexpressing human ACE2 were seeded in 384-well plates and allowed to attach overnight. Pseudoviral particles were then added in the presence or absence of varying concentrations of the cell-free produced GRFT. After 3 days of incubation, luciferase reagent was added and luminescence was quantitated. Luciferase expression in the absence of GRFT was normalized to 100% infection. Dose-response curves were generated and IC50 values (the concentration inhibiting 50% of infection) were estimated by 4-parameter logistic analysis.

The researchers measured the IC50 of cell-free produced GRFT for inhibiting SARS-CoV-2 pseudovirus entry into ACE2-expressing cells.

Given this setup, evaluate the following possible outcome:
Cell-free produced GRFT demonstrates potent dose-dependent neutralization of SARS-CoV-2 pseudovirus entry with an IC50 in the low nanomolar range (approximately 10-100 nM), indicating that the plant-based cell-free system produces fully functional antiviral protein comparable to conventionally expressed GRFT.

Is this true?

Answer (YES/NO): NO